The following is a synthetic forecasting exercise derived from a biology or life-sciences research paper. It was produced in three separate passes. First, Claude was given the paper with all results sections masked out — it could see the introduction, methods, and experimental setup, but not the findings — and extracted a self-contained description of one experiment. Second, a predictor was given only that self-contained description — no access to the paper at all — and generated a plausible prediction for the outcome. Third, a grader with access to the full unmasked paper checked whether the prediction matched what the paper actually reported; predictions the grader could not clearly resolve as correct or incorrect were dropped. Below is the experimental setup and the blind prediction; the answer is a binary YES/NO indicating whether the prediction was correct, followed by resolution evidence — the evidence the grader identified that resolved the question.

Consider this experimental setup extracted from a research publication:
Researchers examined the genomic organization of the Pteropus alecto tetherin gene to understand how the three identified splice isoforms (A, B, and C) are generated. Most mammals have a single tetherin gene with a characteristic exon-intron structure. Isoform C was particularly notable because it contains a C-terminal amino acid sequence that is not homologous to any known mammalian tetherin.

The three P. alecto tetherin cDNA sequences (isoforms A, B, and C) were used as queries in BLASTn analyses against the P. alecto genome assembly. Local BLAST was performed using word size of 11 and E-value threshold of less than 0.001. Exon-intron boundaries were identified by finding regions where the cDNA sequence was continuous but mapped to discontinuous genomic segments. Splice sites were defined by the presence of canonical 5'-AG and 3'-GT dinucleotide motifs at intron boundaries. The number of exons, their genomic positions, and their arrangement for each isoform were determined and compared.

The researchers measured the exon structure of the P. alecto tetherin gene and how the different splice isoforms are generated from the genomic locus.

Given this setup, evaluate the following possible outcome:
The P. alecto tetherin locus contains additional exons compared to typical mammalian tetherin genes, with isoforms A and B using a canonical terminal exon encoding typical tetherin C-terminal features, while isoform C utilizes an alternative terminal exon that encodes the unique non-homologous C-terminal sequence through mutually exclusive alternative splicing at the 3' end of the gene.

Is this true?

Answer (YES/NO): YES